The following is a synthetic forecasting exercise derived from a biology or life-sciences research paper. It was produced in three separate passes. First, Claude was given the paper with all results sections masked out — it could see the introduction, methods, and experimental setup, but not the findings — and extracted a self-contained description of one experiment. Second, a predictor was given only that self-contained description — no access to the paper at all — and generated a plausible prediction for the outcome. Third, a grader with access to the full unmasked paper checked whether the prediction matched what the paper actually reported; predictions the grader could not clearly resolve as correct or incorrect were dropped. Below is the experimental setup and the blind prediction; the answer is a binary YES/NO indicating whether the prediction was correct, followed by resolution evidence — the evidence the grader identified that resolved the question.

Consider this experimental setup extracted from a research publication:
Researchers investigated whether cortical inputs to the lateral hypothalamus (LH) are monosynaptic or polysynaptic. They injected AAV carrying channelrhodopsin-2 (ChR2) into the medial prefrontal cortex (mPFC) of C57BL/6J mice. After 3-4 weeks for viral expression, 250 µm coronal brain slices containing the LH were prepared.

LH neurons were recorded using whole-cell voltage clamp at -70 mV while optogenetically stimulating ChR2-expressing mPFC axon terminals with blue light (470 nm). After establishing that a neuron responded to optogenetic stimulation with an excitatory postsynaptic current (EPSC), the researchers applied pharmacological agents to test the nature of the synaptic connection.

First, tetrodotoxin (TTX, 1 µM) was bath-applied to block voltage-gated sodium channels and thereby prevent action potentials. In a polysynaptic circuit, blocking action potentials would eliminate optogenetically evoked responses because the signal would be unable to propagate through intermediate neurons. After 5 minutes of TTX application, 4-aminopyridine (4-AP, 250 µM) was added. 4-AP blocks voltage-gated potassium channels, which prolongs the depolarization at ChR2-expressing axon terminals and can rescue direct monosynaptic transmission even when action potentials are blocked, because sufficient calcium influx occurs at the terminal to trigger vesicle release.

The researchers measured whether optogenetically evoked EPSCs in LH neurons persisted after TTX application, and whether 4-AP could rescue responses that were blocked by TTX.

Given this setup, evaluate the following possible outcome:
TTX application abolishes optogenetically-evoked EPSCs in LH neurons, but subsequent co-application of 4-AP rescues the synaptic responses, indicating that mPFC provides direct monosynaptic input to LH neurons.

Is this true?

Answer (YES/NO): YES